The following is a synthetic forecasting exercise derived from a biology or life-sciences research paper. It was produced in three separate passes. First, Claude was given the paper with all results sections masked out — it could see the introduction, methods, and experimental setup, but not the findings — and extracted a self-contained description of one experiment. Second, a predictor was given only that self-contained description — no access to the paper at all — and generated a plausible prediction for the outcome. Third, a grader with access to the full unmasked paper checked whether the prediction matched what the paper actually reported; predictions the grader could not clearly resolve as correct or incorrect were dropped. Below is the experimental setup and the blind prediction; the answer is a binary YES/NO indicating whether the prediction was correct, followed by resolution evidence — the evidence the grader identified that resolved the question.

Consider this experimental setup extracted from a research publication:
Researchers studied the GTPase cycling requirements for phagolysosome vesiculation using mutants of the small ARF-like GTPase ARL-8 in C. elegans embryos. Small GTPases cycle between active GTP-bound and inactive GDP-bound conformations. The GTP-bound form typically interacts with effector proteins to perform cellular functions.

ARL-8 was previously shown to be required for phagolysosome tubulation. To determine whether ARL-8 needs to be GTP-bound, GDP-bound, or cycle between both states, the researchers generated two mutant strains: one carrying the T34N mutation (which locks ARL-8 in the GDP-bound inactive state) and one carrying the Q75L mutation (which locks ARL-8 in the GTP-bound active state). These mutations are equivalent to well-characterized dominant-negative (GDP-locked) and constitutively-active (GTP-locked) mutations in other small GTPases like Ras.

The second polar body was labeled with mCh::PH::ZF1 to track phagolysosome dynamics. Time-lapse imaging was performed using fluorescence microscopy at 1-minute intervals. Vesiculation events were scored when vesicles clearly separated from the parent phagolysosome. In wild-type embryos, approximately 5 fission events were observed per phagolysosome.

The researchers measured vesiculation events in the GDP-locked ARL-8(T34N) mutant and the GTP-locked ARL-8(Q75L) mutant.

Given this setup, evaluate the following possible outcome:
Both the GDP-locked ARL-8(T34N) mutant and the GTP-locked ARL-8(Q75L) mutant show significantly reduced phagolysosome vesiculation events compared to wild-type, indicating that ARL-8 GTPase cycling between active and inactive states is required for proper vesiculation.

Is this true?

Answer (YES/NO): YES